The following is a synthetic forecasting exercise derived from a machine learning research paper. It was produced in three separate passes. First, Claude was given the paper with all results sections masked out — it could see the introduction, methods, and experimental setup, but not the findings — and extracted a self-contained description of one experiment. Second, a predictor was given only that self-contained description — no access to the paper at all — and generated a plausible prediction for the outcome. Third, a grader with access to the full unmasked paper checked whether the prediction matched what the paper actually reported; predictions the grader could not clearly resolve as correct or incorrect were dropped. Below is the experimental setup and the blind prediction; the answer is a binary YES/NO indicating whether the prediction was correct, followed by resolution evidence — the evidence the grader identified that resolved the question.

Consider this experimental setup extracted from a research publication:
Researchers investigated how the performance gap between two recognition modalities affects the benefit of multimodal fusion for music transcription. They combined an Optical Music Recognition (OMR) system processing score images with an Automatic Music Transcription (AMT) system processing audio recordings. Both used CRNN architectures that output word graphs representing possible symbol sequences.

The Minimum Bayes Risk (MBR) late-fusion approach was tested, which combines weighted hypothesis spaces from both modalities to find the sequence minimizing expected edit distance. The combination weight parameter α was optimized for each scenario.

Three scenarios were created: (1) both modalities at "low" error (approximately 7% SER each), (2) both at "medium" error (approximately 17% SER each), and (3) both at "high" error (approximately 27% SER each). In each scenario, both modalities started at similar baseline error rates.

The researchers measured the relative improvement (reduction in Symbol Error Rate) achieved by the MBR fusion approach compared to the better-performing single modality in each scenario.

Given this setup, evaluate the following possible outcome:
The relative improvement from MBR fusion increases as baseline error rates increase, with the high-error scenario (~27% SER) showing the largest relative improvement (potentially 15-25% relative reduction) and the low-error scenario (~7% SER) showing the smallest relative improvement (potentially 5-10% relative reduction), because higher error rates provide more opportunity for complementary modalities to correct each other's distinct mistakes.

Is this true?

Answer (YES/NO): NO